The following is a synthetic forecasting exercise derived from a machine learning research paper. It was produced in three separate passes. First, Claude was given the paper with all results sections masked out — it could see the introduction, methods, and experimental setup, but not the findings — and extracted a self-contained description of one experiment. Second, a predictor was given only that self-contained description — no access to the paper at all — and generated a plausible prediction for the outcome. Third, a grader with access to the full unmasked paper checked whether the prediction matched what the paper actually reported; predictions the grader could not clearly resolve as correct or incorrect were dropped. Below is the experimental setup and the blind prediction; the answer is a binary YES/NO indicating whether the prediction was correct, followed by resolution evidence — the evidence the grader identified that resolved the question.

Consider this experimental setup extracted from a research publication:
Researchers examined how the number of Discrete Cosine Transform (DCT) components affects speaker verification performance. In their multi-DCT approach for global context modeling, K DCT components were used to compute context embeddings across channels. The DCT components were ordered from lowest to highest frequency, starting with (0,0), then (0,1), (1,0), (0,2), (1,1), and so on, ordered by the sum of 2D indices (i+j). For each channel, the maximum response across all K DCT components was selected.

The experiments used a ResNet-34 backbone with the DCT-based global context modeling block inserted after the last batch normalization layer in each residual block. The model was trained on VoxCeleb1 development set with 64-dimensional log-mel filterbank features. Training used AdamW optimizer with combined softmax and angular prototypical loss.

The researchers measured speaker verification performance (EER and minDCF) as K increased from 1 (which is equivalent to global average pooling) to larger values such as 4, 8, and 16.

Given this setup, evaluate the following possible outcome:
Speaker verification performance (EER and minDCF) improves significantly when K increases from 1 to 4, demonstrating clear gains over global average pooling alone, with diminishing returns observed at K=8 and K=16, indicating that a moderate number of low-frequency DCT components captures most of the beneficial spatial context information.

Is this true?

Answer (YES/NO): NO